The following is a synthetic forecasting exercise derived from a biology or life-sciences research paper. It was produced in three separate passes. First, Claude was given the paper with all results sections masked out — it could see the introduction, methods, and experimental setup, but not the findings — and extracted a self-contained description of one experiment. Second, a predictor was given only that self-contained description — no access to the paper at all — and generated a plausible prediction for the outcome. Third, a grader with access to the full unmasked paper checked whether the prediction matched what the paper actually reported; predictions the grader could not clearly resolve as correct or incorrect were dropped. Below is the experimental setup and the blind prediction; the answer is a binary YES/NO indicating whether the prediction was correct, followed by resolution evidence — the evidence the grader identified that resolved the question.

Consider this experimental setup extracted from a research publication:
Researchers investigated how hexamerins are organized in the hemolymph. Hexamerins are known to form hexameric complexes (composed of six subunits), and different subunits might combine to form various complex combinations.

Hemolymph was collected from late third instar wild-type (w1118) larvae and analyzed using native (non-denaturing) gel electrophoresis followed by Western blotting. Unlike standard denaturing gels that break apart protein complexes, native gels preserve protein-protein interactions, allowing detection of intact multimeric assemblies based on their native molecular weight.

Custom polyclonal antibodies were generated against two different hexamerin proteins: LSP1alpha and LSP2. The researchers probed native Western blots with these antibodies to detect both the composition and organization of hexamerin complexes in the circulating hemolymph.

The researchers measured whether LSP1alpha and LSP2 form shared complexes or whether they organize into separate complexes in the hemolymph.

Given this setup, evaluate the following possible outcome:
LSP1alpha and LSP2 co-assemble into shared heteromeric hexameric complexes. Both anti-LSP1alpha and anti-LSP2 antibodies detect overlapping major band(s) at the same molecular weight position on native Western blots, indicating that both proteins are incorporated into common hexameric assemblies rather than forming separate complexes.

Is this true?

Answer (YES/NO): YES